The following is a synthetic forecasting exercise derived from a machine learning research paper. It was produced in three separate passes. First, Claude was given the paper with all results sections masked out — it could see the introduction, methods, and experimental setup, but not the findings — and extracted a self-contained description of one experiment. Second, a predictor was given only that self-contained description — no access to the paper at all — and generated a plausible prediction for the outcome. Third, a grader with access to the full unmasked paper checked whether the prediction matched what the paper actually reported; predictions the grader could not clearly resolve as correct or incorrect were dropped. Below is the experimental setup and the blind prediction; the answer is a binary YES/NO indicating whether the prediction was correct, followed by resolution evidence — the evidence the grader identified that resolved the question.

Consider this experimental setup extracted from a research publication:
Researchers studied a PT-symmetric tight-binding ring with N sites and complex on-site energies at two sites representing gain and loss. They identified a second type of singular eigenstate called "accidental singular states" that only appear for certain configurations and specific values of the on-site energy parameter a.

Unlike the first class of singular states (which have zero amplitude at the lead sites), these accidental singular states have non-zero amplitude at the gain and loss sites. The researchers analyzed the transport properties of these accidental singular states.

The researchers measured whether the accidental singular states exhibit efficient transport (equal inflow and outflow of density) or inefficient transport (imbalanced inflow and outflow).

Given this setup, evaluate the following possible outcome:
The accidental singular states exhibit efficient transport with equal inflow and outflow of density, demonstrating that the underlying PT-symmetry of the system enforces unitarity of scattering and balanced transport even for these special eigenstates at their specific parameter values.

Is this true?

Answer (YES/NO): YES